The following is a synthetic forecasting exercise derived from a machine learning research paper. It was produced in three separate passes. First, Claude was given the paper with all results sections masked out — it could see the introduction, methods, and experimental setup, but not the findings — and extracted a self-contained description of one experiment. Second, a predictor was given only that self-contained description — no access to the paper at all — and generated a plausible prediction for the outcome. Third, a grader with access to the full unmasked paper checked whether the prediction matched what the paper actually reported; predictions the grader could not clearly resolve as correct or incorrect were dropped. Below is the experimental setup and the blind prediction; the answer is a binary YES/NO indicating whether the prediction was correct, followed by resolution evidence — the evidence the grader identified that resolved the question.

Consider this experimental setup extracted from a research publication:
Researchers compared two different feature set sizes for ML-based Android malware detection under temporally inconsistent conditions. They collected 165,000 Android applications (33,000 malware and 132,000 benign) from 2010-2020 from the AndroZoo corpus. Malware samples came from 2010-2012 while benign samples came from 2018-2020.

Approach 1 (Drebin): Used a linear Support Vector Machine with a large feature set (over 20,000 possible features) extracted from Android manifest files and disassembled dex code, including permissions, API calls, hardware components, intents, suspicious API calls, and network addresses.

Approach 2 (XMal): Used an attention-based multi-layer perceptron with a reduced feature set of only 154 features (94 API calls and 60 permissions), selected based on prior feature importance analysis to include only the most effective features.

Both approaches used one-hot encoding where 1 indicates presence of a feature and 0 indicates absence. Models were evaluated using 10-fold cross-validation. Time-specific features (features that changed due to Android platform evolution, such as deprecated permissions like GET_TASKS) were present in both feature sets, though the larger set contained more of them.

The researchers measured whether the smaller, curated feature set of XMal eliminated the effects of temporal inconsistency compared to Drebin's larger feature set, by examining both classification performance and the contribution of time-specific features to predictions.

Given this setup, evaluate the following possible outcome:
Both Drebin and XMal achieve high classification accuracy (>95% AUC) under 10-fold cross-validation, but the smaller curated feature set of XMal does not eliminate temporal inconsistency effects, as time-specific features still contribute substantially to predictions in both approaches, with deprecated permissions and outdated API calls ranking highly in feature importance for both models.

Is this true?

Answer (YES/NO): YES